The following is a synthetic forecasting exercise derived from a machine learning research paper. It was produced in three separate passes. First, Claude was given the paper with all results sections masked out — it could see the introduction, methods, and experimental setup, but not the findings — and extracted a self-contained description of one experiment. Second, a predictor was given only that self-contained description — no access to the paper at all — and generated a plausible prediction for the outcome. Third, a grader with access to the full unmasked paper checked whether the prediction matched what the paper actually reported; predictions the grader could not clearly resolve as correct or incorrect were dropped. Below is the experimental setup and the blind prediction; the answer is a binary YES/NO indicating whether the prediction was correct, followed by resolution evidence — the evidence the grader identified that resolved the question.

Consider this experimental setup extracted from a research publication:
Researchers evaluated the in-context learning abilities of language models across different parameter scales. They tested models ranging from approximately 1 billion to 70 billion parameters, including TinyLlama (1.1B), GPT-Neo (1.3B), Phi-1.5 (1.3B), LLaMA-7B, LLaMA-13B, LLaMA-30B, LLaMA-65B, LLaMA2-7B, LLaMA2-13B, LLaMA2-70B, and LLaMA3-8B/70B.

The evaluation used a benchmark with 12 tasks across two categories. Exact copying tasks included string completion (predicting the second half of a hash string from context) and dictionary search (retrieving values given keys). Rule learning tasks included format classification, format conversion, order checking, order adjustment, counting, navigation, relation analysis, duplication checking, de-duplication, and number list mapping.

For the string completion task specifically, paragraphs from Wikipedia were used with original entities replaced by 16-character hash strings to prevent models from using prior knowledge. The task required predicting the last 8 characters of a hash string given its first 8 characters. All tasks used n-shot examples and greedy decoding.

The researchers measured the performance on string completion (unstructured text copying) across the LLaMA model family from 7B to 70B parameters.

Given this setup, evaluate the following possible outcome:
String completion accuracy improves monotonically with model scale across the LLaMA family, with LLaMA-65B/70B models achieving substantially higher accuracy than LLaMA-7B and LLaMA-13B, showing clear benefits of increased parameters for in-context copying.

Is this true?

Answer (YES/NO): NO